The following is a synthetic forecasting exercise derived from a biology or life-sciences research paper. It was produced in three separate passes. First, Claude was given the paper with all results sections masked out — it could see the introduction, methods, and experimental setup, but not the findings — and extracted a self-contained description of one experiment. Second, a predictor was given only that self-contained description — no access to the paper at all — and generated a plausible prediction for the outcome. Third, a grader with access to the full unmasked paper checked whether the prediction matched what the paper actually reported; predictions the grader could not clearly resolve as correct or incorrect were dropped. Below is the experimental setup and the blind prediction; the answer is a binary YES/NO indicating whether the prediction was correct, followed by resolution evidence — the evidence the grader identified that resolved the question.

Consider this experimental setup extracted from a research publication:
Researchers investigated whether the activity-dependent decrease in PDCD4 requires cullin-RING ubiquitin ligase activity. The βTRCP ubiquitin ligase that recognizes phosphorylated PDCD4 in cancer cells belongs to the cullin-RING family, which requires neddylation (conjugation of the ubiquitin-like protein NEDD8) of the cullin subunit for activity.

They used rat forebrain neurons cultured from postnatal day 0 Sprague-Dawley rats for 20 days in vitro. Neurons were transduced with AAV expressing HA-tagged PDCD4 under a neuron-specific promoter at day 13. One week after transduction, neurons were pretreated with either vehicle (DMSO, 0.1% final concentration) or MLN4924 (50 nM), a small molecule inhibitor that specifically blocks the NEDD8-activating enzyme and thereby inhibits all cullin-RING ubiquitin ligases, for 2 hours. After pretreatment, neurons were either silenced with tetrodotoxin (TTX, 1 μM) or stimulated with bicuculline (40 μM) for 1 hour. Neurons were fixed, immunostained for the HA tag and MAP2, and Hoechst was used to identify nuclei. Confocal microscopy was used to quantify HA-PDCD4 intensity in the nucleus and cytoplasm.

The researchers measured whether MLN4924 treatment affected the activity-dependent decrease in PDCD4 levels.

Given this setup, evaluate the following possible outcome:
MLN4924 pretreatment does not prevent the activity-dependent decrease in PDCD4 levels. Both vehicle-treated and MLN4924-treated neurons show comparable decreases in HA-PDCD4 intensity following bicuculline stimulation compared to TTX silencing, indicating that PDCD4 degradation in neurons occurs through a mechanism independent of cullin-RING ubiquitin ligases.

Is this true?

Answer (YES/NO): NO